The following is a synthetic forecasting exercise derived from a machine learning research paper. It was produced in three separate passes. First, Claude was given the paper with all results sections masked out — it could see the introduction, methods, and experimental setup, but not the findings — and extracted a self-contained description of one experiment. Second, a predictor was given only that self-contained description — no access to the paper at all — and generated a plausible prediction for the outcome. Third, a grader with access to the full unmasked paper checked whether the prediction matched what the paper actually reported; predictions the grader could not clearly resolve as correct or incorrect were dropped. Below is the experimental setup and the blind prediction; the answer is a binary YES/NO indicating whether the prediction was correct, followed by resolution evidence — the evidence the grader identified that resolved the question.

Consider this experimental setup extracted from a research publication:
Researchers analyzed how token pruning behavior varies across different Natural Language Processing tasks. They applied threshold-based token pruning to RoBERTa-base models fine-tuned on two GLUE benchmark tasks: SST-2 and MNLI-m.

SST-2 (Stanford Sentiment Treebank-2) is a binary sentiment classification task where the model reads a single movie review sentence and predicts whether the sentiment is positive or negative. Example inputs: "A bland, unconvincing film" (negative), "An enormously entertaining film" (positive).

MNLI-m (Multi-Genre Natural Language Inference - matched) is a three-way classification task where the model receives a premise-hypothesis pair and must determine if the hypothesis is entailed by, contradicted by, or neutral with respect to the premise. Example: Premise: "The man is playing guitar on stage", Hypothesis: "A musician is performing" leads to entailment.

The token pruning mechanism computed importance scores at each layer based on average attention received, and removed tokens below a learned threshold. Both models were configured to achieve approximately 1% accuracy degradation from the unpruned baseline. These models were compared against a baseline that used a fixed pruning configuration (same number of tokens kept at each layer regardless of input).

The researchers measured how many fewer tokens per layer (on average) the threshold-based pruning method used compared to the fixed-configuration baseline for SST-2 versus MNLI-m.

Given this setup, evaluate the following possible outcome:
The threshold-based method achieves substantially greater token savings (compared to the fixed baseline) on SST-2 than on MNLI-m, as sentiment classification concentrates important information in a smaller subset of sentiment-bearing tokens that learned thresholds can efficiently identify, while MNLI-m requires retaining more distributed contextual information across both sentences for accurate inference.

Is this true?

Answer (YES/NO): NO